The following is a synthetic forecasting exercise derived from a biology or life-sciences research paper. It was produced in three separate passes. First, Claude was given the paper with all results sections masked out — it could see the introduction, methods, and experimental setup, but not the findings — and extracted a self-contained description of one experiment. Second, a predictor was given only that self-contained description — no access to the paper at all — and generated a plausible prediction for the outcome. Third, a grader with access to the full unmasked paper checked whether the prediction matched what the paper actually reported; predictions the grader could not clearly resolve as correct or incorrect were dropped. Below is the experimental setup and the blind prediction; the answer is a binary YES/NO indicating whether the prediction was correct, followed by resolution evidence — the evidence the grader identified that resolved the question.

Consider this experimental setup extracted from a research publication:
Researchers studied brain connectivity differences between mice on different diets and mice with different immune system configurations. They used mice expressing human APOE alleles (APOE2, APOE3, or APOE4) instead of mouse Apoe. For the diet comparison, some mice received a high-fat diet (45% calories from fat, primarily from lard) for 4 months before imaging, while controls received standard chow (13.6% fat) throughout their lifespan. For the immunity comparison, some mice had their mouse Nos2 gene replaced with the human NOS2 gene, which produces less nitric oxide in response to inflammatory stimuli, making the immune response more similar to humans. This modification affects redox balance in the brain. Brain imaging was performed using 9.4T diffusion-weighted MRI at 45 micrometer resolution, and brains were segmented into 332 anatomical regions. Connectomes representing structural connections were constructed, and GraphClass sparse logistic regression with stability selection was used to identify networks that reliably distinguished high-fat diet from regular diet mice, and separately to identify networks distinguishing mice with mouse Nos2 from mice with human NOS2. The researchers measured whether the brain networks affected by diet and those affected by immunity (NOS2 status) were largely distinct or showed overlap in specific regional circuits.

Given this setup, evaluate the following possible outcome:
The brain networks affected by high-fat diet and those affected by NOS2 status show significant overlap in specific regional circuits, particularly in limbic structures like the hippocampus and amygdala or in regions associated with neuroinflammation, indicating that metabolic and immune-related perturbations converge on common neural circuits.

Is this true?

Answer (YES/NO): YES